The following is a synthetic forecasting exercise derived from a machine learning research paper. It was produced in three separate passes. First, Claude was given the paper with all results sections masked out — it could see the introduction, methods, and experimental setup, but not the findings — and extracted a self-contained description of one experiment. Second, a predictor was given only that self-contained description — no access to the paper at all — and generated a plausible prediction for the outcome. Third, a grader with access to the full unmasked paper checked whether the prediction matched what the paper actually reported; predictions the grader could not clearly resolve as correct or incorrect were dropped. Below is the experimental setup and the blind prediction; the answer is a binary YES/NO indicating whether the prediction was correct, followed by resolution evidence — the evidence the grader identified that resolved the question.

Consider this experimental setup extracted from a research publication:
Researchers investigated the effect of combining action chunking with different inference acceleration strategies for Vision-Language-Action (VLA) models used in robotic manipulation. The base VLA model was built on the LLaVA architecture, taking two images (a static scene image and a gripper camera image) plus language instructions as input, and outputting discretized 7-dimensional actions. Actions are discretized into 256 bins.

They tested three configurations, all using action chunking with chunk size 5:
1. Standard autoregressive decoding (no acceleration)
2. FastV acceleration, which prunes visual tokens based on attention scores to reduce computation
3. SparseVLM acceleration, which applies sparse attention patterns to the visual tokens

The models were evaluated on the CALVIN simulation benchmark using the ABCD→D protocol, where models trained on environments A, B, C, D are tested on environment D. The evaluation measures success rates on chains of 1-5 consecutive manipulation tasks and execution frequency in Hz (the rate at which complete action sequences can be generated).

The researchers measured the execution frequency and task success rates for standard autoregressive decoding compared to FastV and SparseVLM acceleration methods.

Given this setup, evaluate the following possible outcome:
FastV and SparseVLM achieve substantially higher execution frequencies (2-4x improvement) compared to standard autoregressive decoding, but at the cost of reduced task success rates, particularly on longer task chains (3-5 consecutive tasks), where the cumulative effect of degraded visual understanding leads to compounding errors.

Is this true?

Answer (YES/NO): NO